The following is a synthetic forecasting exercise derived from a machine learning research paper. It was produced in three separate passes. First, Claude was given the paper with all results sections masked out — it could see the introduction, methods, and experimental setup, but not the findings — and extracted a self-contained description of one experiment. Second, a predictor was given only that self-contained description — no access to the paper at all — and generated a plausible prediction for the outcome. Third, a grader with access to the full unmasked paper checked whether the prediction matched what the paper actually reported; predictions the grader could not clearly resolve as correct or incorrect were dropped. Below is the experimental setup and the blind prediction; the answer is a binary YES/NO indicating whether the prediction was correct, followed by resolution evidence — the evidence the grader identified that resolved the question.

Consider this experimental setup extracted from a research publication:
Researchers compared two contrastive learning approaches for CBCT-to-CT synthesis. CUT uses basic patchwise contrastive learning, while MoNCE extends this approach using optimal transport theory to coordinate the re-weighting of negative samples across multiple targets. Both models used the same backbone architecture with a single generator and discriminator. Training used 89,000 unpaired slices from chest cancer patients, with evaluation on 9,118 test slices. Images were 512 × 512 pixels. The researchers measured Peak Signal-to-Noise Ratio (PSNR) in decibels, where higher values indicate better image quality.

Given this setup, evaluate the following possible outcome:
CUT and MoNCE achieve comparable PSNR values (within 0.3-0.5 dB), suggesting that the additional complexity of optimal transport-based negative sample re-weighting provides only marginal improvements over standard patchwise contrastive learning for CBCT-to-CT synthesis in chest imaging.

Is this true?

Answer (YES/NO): NO